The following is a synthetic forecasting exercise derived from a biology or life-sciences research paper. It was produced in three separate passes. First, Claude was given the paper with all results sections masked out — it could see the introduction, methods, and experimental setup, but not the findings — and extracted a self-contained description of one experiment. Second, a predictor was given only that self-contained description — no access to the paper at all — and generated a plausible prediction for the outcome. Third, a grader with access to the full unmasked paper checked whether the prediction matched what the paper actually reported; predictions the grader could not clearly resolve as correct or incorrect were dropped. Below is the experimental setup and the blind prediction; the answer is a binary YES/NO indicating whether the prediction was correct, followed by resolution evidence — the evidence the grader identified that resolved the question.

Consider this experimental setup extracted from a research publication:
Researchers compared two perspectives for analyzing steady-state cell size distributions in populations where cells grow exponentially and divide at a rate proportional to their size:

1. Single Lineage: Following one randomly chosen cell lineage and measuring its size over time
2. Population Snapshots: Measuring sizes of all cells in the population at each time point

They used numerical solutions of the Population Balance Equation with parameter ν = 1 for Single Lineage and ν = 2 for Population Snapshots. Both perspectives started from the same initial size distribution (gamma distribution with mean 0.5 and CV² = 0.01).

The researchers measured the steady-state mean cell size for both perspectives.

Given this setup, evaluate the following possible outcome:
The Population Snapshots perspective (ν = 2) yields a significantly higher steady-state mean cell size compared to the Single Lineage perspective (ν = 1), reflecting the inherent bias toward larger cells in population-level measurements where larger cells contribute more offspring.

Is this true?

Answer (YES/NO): NO